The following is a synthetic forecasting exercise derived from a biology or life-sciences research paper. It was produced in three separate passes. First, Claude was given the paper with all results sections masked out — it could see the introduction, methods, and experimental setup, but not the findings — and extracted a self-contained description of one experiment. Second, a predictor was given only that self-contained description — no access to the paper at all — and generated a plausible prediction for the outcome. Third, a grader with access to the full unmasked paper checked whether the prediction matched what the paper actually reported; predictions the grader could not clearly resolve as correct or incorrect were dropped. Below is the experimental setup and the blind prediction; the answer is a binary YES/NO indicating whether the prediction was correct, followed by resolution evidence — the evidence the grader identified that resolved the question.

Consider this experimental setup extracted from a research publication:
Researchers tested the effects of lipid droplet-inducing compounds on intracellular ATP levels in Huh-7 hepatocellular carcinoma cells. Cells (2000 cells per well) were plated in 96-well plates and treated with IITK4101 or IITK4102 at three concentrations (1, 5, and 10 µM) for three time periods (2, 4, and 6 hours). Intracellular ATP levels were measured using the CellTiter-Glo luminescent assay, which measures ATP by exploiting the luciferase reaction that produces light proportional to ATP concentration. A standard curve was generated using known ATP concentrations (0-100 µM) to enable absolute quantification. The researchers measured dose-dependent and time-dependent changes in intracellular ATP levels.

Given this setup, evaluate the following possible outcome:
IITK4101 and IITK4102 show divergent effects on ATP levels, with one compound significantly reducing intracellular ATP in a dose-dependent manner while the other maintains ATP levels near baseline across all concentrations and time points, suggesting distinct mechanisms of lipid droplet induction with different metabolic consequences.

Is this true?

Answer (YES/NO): NO